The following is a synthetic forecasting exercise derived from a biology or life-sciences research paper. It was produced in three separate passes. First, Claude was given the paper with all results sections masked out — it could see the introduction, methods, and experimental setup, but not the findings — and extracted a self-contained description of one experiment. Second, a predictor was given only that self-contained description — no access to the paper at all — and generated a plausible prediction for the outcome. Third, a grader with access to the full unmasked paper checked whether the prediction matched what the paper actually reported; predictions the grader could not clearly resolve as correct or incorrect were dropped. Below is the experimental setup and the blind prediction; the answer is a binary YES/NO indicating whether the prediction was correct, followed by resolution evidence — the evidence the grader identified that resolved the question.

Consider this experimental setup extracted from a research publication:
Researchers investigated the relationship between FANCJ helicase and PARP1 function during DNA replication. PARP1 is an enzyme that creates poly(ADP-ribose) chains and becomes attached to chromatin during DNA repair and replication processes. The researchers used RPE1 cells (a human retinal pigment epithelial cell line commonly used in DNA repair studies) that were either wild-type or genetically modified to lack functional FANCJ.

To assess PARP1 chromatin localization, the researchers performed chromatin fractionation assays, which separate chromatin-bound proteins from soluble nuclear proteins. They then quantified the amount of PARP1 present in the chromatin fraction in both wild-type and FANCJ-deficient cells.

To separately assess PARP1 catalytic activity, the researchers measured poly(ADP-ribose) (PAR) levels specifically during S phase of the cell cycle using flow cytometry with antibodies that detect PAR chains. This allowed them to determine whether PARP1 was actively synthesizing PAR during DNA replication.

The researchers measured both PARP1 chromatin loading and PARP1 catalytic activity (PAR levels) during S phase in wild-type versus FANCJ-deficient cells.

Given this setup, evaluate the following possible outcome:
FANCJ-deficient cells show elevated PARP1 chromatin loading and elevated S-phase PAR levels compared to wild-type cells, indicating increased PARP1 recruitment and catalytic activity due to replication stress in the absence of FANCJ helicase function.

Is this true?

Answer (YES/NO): NO